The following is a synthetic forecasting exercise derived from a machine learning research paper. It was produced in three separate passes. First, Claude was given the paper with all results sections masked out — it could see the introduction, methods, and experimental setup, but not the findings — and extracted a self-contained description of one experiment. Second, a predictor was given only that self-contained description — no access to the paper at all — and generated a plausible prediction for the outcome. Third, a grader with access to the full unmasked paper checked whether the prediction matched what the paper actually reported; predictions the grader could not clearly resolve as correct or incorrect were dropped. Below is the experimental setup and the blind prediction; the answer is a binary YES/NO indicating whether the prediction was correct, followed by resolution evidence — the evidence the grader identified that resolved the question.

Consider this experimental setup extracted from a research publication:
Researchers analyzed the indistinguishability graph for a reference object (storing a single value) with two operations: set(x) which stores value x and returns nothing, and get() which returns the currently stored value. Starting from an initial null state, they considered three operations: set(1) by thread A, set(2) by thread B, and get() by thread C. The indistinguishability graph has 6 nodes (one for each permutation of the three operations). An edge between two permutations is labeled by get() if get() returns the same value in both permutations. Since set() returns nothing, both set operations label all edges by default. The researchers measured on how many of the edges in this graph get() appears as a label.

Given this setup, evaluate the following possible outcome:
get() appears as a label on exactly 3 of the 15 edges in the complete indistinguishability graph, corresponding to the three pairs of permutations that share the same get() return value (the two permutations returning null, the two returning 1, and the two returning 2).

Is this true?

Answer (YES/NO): YES